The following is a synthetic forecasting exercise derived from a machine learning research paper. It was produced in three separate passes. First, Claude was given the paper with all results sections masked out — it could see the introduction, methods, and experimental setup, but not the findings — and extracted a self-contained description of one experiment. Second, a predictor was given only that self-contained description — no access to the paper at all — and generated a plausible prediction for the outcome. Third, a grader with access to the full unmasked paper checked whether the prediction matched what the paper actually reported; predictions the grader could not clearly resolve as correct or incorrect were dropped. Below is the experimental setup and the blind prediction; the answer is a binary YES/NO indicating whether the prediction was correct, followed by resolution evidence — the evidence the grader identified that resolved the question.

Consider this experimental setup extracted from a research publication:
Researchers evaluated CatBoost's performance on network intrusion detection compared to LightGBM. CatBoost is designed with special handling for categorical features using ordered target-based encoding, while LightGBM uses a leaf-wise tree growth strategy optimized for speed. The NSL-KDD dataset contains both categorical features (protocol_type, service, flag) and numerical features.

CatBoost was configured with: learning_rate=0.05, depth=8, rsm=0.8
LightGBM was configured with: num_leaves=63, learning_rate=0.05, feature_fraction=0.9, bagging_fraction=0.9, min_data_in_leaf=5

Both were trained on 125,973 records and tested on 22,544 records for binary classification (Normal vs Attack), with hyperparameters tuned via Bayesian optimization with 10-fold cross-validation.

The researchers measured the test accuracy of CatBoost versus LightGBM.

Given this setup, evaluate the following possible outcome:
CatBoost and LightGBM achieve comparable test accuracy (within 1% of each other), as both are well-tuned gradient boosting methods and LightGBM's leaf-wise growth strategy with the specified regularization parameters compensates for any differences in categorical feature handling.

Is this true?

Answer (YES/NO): NO